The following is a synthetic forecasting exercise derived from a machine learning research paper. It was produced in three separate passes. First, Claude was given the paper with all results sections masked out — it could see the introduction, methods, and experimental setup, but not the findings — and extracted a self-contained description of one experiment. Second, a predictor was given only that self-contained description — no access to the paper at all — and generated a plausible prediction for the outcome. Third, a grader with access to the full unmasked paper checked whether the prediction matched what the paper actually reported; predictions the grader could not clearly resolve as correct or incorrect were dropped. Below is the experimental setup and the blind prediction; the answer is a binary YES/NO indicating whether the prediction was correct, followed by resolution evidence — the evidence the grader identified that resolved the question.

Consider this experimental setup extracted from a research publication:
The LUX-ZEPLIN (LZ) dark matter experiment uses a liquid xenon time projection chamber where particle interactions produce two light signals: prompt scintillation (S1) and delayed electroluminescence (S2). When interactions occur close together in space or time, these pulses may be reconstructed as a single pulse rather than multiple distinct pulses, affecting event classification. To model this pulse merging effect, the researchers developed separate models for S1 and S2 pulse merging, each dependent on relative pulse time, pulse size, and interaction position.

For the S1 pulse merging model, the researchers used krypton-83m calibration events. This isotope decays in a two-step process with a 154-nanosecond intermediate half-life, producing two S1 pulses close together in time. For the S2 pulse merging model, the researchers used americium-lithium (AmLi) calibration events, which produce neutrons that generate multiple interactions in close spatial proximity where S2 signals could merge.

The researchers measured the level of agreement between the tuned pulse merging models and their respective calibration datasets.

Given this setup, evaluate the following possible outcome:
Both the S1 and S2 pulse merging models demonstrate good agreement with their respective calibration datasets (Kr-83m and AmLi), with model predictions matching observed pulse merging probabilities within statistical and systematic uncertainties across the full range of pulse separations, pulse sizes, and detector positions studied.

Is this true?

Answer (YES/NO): NO